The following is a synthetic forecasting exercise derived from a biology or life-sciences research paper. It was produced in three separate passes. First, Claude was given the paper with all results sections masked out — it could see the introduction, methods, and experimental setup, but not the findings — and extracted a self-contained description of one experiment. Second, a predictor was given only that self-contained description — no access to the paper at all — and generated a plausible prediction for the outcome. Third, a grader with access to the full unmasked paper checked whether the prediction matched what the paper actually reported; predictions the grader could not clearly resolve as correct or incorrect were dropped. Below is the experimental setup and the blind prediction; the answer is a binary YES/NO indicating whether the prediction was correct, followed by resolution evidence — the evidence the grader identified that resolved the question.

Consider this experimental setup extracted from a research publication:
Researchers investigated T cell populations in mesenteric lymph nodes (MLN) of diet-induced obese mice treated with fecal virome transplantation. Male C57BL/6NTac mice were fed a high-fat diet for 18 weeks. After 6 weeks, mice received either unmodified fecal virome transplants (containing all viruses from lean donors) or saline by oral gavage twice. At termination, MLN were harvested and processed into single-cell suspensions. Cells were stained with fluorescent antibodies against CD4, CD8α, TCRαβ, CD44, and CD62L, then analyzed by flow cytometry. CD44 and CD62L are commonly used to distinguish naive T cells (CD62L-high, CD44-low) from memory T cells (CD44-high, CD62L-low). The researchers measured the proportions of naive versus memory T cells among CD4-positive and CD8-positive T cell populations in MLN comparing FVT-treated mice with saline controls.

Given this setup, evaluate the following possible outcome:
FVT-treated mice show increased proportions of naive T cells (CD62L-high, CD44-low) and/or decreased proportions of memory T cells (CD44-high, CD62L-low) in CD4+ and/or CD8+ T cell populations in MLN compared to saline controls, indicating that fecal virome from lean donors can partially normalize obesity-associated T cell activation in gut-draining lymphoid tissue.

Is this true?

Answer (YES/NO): NO